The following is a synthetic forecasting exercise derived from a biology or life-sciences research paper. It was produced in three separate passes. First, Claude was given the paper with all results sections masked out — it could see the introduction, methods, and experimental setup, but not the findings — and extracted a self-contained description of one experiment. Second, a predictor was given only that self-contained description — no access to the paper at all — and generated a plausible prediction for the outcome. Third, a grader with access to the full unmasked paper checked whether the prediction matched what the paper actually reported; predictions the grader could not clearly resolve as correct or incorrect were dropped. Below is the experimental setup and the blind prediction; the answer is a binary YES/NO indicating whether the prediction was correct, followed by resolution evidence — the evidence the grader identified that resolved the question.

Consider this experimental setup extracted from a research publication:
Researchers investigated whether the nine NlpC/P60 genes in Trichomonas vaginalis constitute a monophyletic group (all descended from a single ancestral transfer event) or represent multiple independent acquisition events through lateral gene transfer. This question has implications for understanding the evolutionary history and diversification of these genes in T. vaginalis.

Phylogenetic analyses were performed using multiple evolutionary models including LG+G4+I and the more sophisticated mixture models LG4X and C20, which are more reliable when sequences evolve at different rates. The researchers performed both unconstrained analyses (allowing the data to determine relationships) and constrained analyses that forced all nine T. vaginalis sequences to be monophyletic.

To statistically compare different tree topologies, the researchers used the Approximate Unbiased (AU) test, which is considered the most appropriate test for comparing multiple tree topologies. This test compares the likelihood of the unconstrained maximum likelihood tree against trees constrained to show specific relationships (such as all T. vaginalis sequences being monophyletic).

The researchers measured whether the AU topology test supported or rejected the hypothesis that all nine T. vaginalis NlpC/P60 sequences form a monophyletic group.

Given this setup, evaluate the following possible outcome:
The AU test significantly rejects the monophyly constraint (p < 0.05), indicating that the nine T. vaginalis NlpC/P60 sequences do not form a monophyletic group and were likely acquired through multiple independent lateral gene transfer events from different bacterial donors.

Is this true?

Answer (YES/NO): NO